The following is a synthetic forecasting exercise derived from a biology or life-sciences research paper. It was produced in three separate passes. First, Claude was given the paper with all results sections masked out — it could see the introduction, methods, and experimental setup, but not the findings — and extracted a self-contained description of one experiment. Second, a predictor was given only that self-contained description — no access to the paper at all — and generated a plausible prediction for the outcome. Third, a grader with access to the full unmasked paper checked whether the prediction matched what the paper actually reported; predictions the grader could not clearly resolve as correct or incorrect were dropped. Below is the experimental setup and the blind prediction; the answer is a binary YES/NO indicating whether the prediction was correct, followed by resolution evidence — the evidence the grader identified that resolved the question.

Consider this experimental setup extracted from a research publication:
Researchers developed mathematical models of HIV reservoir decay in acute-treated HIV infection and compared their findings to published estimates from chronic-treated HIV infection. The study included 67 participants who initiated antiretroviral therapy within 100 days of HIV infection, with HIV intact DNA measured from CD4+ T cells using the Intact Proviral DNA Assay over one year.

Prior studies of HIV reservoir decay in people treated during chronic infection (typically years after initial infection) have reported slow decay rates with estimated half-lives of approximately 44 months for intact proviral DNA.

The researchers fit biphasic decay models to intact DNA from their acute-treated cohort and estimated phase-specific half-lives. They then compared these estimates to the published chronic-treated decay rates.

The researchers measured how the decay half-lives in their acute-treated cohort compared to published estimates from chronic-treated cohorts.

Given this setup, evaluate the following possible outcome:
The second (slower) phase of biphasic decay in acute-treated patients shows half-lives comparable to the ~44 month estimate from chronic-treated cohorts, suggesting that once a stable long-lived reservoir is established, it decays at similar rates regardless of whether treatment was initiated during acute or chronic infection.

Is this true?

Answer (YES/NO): NO